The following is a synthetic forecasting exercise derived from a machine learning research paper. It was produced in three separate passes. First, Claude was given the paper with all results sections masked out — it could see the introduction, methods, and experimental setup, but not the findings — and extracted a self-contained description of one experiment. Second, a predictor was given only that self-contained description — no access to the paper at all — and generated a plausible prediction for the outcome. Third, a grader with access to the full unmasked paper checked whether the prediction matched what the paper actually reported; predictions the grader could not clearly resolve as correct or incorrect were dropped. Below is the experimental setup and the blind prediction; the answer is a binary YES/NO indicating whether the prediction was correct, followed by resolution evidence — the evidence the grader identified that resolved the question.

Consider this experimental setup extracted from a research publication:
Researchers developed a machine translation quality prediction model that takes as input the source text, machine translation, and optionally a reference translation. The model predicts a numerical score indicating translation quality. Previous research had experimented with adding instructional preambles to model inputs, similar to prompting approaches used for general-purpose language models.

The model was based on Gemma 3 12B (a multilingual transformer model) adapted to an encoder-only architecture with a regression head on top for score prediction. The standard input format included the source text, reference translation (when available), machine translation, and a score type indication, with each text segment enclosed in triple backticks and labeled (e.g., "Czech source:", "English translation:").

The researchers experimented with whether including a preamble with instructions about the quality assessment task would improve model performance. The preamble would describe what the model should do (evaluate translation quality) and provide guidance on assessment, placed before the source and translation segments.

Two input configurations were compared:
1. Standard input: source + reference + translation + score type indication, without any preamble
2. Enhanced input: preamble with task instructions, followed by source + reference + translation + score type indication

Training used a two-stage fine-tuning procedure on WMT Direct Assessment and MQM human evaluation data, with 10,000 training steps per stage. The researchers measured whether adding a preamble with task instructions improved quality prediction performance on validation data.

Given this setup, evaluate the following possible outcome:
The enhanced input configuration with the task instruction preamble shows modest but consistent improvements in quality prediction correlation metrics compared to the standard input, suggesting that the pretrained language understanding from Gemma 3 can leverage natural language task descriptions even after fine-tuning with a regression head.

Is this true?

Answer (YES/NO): NO